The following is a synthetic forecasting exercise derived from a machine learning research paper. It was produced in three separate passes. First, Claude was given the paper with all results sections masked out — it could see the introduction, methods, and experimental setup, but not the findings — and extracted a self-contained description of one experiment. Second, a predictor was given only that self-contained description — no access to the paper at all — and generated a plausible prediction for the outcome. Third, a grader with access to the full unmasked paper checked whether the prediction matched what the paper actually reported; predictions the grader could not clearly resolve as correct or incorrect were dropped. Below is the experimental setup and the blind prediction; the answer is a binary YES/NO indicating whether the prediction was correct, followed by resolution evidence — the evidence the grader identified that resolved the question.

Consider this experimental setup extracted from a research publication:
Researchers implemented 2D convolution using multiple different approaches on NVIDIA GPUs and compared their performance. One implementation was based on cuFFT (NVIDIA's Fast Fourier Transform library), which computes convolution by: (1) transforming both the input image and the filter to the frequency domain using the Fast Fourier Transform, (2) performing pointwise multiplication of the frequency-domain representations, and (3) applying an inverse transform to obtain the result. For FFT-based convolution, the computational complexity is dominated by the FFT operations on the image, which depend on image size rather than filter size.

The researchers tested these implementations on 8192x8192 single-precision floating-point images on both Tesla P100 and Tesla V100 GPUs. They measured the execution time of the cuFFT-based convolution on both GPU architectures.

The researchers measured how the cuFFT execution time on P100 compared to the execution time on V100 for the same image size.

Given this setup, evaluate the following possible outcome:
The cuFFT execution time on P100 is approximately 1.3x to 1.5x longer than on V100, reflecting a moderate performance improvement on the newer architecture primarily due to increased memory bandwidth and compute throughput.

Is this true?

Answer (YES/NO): NO